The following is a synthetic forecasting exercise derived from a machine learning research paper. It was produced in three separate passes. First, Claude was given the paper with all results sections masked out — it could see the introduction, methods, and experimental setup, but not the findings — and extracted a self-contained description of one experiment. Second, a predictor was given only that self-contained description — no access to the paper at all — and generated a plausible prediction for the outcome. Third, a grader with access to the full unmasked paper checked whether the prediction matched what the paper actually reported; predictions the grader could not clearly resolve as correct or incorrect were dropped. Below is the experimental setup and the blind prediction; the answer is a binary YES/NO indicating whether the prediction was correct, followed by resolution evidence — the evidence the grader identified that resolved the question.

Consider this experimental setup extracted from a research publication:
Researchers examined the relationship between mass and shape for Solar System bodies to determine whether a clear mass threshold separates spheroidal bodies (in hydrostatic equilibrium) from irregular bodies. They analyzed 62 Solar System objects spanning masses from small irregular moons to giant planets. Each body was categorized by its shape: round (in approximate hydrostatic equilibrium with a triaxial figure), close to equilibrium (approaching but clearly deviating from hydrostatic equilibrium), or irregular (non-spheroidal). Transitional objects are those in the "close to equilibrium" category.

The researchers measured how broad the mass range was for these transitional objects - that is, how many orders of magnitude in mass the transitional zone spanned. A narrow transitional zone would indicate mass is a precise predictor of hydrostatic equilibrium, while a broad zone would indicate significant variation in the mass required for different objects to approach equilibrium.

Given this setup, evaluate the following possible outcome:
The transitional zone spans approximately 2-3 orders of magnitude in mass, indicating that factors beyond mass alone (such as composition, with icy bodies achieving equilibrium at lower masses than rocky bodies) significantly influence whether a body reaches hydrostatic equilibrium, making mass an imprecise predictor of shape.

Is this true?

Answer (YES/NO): YES